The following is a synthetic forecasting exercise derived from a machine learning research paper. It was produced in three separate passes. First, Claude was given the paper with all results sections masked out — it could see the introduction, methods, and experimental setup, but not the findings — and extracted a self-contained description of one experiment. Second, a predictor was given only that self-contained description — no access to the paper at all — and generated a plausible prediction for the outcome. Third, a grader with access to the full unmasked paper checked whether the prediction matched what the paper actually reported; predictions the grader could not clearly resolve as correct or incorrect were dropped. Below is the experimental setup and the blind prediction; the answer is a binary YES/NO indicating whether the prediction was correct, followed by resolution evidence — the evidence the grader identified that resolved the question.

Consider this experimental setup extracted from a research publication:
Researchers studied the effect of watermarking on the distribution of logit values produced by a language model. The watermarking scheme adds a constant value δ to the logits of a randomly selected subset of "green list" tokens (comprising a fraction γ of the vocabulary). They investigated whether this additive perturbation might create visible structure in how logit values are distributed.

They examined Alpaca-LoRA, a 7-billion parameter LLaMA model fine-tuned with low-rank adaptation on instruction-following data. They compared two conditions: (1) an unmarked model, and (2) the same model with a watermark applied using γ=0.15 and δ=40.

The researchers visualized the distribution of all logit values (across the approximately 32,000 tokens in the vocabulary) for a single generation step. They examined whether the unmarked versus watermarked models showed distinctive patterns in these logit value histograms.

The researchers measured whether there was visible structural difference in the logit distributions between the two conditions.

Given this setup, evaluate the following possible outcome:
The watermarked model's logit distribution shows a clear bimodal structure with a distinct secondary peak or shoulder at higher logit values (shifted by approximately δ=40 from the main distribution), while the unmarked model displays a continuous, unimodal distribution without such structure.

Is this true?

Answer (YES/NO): YES